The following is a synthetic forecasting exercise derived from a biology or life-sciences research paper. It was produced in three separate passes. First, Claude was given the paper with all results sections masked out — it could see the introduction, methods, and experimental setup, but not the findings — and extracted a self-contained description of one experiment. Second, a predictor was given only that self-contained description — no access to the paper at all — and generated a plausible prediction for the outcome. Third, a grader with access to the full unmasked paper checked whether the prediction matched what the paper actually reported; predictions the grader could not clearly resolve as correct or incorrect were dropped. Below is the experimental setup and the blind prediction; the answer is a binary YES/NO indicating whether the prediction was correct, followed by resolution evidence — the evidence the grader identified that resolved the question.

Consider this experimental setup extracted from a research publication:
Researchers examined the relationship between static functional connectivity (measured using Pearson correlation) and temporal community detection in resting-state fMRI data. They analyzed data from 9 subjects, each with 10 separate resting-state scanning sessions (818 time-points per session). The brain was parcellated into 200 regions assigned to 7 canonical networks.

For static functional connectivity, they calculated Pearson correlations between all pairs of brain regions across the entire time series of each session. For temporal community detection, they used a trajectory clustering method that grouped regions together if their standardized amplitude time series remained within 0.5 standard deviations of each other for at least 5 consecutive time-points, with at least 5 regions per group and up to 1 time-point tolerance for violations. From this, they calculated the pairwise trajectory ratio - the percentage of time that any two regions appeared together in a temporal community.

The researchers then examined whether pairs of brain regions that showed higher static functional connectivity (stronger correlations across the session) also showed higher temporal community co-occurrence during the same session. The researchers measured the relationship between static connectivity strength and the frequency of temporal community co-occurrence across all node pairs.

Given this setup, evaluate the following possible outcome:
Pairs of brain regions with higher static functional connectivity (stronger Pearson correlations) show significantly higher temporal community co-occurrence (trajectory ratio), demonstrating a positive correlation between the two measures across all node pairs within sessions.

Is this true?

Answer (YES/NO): YES